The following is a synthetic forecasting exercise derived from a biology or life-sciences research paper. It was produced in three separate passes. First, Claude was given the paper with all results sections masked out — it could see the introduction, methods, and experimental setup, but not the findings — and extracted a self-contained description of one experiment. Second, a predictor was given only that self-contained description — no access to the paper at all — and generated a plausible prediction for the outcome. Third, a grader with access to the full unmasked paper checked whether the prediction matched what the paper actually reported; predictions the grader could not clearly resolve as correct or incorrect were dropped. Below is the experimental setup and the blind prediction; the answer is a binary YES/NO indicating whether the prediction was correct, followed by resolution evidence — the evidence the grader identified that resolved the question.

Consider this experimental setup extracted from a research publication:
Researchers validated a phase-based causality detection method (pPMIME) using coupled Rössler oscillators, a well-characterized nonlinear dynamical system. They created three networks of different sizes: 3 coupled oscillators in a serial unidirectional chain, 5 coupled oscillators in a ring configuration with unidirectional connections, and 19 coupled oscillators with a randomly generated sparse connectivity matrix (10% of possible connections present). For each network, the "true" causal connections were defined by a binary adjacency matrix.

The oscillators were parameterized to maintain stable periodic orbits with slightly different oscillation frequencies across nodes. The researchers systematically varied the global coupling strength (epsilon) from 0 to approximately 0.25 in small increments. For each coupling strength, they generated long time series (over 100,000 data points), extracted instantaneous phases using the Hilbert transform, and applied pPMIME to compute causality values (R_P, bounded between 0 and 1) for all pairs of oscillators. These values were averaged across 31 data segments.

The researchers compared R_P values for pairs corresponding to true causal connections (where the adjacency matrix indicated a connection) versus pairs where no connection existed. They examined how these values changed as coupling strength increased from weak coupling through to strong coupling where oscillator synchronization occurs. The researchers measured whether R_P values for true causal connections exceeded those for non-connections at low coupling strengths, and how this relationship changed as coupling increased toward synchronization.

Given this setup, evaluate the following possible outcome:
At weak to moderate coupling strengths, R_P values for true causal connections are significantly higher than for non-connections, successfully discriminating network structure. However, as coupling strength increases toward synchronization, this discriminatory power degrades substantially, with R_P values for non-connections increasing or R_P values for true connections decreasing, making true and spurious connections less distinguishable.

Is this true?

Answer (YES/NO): YES